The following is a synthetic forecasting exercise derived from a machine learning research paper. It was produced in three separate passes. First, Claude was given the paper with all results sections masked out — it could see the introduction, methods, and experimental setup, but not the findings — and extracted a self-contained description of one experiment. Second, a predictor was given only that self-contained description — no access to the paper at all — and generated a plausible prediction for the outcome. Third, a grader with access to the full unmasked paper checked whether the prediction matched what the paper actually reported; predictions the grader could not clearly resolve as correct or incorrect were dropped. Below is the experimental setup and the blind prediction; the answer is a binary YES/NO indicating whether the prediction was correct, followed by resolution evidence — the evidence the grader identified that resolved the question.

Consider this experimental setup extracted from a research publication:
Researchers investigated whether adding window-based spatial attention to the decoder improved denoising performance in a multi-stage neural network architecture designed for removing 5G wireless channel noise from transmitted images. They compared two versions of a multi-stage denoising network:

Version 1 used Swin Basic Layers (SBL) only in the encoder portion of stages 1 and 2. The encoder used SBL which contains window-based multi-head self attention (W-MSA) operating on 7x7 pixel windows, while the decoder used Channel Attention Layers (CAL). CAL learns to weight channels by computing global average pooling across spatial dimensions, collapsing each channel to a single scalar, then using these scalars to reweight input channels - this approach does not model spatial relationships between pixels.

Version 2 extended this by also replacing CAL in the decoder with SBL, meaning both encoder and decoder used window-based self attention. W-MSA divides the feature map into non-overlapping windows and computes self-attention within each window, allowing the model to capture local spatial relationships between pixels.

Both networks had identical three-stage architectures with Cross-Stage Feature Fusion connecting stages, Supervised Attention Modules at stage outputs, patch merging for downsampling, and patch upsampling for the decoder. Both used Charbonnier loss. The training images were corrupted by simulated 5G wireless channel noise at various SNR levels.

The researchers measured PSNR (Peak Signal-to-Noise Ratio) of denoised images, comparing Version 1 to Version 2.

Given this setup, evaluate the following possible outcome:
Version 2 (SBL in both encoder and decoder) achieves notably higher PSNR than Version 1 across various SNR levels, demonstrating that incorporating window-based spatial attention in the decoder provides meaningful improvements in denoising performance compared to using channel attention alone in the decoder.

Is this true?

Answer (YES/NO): NO